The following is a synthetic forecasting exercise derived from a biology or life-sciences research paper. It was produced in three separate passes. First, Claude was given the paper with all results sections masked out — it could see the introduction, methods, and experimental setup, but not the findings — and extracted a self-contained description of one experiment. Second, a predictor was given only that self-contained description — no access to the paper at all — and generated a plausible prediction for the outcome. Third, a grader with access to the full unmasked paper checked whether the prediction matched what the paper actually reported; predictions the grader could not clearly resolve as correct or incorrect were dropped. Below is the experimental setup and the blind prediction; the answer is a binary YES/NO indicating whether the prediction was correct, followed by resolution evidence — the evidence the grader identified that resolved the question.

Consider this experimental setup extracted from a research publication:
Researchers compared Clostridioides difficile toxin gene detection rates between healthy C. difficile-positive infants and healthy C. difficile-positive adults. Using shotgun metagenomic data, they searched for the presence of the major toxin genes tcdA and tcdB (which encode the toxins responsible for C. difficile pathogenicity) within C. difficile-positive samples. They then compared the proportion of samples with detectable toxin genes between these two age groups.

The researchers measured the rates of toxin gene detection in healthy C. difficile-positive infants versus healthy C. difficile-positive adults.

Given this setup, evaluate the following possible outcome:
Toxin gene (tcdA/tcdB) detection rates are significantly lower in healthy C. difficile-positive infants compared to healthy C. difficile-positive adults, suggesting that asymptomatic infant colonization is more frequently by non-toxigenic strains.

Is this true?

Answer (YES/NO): NO